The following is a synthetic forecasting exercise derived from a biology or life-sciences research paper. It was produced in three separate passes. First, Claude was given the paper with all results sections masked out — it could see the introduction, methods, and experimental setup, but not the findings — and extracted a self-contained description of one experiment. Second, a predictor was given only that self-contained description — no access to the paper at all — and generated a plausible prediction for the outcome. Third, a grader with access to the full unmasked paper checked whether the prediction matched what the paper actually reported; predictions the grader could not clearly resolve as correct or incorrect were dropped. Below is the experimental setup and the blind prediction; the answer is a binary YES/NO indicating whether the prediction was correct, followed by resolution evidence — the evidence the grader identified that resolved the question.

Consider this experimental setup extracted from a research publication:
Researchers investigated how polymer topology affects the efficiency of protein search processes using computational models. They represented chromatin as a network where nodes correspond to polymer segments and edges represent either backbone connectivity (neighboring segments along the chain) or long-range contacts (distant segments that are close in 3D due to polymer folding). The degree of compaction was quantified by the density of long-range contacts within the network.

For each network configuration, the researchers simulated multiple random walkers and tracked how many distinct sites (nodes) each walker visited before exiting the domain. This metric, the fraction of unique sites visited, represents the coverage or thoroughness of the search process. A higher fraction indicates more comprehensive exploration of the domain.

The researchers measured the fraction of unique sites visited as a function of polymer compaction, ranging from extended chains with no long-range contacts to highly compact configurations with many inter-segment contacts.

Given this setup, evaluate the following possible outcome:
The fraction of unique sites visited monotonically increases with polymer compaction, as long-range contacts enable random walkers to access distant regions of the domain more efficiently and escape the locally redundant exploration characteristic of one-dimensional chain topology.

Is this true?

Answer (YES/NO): NO